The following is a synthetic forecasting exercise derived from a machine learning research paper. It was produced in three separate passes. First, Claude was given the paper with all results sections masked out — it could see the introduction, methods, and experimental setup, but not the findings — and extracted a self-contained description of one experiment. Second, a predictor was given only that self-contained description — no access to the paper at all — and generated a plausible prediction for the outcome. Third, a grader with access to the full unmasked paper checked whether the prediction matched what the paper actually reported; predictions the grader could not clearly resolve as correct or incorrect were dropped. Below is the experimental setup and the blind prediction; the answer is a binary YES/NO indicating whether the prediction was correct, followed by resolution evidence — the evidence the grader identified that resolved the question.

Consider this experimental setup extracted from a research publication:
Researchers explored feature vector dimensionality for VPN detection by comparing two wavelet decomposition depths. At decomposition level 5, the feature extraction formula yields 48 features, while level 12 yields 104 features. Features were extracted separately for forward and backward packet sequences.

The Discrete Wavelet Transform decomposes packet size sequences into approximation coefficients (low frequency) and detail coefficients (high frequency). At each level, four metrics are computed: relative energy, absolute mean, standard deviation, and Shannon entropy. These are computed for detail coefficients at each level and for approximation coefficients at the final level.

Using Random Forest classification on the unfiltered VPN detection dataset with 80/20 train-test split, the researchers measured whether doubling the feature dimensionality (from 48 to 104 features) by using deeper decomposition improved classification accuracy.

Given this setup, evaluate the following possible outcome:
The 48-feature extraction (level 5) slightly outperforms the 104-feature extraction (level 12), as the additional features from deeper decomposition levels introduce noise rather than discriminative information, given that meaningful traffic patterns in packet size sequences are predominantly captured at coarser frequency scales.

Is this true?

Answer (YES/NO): NO